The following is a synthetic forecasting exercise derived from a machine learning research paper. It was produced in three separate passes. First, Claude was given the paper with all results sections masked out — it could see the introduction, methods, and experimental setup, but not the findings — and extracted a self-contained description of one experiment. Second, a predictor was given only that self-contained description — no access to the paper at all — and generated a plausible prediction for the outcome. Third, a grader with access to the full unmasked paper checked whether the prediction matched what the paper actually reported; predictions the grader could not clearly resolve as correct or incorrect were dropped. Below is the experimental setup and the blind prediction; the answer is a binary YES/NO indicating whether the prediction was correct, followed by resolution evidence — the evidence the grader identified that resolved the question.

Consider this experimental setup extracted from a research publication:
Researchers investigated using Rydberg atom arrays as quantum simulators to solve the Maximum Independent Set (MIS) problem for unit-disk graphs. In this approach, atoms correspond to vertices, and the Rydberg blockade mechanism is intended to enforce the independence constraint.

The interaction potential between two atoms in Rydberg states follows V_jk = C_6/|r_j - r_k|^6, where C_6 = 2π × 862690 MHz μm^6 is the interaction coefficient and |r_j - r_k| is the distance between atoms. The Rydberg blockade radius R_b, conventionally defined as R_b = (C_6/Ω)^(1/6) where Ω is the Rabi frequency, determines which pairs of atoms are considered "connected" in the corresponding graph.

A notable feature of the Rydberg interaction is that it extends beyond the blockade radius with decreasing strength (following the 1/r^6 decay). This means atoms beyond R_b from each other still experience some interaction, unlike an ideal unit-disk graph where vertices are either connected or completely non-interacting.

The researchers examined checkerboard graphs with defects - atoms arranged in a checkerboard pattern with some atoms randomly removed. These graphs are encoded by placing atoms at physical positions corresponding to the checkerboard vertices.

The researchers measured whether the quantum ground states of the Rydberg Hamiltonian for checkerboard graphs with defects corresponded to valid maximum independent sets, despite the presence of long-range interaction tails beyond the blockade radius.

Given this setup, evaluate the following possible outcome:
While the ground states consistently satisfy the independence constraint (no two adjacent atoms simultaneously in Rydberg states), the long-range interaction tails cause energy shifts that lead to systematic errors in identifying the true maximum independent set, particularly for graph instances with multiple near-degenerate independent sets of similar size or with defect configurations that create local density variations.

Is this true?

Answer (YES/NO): NO